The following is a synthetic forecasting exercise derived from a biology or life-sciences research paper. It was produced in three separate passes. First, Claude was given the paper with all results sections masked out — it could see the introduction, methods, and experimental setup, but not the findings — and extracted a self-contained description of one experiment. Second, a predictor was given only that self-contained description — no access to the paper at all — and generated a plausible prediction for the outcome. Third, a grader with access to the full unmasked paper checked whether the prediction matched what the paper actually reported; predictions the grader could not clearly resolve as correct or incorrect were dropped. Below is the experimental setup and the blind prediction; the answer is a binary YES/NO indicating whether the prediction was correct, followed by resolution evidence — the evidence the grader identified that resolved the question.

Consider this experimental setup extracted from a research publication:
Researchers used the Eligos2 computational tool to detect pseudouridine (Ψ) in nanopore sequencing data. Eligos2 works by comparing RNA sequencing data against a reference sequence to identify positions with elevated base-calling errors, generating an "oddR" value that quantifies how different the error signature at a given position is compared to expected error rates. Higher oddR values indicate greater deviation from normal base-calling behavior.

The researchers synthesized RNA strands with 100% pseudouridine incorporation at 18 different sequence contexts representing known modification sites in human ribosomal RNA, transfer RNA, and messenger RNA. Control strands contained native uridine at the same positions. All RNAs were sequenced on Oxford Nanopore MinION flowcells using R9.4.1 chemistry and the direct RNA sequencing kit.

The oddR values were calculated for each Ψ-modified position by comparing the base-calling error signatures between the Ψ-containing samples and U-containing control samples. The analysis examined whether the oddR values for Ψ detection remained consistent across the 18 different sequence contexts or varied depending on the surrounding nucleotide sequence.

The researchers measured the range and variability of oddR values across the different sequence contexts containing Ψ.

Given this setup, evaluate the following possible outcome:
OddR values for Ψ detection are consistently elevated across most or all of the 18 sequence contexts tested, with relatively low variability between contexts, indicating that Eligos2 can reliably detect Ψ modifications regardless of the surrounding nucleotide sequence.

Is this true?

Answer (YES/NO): NO